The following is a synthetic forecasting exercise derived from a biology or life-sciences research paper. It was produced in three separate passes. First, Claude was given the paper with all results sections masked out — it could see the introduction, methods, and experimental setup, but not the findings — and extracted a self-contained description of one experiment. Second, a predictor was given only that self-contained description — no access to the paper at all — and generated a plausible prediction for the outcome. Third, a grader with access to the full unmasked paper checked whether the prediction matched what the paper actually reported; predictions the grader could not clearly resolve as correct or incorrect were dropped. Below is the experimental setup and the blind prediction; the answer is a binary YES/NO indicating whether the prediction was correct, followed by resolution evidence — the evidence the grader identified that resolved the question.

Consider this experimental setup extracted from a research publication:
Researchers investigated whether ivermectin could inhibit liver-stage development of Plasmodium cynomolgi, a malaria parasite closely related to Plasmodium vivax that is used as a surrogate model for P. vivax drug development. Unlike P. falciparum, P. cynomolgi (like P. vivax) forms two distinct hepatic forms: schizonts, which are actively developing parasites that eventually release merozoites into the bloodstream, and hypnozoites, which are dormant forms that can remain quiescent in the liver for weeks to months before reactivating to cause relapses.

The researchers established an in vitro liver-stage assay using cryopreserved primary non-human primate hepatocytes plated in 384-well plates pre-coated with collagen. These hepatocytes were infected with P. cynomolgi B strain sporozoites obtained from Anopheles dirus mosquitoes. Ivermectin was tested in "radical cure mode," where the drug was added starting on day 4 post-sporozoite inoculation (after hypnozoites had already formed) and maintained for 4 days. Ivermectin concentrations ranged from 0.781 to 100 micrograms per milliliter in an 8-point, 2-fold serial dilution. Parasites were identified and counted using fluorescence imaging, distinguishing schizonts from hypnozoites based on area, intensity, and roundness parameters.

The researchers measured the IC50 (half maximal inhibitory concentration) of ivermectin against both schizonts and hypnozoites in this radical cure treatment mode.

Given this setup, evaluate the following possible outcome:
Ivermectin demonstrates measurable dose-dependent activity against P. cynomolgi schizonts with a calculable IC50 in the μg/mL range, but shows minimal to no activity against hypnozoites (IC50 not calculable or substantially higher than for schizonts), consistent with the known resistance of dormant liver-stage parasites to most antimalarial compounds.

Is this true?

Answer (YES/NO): NO